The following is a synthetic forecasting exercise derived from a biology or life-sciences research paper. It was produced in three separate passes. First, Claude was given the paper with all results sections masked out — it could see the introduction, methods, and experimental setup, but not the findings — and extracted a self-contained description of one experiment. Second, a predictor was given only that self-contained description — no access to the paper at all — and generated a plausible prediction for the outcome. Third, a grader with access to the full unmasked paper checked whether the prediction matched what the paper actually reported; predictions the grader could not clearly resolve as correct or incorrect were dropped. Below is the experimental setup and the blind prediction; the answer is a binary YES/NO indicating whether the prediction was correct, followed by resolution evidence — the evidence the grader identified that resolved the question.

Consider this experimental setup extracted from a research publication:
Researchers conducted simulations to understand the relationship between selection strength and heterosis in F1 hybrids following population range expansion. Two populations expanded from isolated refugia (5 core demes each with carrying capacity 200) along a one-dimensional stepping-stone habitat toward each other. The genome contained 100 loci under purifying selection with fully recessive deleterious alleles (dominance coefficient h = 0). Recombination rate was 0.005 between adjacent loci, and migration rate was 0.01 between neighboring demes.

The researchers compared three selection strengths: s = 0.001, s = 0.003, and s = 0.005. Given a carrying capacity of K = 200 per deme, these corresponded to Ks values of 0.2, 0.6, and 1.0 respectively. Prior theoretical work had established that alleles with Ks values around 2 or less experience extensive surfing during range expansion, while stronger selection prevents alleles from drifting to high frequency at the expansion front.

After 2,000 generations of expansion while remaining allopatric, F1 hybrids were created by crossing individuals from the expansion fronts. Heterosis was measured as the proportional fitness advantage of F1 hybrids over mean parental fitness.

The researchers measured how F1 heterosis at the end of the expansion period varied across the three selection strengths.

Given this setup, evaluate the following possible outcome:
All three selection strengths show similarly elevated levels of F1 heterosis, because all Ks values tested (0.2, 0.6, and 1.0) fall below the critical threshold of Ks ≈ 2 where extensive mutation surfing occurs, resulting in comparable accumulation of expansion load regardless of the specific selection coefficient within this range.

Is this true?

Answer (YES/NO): NO